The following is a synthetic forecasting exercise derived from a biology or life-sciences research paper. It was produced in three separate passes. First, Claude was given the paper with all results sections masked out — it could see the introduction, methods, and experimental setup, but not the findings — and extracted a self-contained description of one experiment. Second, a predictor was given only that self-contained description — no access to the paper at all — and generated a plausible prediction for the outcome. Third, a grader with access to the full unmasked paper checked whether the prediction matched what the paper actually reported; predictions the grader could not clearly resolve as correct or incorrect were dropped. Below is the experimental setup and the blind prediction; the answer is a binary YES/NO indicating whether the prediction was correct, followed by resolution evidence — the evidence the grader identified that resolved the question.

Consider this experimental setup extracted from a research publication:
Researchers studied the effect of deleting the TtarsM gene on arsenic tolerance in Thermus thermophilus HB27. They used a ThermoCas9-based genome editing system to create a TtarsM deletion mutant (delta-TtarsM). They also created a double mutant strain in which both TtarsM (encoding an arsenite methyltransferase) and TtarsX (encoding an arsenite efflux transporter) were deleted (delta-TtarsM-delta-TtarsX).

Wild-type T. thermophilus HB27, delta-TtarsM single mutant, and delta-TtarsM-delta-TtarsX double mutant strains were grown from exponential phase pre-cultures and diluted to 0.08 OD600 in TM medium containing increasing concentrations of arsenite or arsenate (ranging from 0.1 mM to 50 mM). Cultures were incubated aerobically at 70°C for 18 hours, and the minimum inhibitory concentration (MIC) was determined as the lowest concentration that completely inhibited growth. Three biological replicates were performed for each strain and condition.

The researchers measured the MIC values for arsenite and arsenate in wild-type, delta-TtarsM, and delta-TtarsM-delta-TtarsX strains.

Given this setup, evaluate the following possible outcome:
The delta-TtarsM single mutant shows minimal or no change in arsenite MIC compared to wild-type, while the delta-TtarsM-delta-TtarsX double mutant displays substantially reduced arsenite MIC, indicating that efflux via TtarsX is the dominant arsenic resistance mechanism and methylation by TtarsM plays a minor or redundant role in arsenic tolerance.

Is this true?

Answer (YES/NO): NO